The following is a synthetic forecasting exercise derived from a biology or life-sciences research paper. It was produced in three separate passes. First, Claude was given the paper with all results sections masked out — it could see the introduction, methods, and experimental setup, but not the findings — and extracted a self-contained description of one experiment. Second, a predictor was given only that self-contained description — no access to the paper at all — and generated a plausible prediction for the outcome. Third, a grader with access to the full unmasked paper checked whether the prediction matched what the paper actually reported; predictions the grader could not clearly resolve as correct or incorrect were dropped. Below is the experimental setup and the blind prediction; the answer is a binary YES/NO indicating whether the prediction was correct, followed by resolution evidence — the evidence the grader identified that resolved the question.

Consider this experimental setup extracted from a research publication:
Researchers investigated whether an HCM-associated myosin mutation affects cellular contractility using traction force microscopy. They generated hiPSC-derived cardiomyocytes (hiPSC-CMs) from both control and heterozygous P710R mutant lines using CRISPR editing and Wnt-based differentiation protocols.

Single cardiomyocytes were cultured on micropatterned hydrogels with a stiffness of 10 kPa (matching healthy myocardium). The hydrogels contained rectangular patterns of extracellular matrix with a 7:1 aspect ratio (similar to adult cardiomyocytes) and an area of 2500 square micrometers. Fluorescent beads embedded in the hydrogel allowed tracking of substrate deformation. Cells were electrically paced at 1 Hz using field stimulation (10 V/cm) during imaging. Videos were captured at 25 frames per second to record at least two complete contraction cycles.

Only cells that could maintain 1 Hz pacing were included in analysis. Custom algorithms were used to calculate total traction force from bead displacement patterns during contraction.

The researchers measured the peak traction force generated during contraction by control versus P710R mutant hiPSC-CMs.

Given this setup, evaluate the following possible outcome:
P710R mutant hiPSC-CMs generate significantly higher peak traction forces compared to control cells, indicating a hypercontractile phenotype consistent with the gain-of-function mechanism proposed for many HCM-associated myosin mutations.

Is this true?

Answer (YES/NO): YES